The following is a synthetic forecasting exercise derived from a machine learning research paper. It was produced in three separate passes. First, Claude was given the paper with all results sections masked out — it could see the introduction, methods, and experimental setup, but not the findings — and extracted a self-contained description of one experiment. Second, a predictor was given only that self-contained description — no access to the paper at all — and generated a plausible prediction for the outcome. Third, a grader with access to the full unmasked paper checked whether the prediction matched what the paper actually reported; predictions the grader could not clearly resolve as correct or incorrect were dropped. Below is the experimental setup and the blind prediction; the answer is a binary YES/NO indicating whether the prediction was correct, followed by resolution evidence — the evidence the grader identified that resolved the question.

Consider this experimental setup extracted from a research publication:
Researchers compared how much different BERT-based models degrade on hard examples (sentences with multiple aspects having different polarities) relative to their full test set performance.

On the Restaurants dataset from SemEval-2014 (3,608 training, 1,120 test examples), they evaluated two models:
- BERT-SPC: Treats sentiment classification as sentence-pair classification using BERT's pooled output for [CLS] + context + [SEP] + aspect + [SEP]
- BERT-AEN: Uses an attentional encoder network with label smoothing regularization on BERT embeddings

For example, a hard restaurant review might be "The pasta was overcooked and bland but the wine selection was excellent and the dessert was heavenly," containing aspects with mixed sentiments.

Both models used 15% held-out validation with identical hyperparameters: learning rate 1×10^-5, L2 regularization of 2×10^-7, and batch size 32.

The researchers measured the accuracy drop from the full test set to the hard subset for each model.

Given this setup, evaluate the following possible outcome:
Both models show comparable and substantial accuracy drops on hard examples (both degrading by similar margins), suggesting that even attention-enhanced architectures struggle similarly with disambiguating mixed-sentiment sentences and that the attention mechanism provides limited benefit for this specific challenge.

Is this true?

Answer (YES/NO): NO